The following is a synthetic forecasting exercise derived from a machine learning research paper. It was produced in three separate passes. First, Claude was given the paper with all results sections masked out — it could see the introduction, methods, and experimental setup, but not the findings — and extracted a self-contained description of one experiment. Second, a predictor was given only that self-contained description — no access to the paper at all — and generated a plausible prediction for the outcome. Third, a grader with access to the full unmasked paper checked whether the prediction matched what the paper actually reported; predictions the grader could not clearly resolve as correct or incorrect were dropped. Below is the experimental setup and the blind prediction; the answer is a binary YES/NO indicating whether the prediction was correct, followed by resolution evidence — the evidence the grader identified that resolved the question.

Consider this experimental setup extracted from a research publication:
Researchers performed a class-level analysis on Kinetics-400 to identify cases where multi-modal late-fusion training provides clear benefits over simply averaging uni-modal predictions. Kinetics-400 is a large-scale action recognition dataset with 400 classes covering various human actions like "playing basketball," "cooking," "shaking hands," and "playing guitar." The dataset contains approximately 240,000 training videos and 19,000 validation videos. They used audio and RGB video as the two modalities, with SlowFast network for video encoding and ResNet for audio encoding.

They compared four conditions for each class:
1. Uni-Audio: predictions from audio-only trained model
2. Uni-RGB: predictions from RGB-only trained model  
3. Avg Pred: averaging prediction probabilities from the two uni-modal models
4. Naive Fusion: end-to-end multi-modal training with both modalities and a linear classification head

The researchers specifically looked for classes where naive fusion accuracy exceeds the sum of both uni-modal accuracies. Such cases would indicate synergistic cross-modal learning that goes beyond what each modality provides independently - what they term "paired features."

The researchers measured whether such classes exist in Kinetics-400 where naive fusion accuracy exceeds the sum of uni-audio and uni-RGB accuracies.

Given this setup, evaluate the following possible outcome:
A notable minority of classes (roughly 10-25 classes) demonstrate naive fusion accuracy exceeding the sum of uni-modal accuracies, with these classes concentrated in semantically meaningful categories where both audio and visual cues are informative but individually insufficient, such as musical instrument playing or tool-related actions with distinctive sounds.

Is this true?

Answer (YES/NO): NO